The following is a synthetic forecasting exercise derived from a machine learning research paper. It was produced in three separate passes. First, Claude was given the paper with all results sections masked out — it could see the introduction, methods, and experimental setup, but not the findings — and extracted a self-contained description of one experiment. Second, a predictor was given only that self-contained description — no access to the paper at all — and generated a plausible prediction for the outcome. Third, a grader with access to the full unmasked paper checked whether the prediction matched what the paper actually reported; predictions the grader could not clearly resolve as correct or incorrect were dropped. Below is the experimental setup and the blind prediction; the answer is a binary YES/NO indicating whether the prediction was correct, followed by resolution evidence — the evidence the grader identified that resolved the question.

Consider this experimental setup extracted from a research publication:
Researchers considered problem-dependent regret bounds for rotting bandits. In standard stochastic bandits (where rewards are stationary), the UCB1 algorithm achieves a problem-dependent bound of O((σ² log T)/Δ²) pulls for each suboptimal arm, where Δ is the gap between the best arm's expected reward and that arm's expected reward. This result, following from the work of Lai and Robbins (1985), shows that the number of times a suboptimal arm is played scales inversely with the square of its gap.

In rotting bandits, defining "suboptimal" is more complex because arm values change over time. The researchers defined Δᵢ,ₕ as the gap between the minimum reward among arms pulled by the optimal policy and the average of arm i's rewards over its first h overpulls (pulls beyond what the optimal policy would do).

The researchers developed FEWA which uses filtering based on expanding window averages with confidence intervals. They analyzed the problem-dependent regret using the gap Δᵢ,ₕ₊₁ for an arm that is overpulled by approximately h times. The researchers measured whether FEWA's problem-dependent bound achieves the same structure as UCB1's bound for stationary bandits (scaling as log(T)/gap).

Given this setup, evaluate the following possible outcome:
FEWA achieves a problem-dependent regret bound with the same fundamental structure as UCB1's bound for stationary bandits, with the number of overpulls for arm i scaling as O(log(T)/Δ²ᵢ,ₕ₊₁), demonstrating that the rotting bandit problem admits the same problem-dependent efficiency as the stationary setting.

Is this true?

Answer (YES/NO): YES